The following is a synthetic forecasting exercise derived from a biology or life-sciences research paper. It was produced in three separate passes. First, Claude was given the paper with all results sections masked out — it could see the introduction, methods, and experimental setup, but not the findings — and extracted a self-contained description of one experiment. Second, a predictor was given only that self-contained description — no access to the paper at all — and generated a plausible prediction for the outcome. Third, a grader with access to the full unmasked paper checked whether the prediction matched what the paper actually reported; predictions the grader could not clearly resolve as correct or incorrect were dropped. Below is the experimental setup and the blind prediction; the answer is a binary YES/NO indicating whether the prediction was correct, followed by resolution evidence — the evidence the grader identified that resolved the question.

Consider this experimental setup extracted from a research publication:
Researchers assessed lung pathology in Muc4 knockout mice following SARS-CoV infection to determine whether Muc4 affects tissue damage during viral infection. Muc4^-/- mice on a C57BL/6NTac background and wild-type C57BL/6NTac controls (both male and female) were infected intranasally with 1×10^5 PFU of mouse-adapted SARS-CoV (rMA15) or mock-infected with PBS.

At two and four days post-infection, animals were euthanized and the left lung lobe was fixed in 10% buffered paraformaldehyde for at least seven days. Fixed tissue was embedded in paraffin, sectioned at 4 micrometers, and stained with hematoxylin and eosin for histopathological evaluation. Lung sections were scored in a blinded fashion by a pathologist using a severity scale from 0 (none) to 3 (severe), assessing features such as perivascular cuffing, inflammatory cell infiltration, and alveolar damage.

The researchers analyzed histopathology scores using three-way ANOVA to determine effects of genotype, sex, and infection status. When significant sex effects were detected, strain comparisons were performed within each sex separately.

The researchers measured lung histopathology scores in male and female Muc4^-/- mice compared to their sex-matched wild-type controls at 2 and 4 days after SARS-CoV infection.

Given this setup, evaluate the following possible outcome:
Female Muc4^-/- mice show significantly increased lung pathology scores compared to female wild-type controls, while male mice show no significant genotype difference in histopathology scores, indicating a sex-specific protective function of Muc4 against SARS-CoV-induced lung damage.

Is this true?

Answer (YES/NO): NO